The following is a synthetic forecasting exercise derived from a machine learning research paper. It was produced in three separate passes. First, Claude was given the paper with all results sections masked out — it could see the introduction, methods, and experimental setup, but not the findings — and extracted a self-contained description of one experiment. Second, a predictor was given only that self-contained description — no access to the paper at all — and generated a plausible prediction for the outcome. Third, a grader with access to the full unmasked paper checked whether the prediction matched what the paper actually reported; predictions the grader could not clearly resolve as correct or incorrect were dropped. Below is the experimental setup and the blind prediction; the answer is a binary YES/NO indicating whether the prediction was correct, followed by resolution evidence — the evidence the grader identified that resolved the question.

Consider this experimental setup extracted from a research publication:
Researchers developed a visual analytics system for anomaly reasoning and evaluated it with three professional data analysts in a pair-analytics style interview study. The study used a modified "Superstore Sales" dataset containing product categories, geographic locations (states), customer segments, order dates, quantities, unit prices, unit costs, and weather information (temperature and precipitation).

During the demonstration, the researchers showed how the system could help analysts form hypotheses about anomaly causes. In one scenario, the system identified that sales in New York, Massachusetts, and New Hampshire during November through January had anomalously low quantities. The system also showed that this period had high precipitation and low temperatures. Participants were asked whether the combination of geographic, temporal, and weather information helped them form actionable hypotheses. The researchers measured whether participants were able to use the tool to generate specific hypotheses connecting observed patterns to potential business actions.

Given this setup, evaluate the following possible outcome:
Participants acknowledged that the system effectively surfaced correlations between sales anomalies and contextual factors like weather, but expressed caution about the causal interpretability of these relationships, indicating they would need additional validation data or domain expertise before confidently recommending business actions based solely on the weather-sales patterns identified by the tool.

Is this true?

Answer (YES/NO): NO